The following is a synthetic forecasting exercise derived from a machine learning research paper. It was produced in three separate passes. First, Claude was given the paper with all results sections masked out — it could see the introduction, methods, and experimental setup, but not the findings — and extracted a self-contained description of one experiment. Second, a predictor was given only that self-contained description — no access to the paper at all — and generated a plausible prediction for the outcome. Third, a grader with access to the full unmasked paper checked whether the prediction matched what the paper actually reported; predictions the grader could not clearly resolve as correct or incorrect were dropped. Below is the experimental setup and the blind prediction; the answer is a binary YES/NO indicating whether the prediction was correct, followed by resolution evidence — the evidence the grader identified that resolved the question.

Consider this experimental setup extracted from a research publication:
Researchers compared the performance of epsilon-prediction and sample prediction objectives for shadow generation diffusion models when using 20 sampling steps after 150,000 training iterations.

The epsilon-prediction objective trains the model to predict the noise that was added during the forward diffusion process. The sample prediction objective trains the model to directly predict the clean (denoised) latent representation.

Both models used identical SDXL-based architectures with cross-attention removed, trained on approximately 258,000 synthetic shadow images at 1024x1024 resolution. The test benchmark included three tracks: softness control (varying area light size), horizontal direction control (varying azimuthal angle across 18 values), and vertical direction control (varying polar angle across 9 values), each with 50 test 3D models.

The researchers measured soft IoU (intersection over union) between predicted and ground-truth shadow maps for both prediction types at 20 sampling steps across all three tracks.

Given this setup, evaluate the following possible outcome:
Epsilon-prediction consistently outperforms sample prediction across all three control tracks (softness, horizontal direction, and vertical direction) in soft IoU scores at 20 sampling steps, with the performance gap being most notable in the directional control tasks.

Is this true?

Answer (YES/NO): NO